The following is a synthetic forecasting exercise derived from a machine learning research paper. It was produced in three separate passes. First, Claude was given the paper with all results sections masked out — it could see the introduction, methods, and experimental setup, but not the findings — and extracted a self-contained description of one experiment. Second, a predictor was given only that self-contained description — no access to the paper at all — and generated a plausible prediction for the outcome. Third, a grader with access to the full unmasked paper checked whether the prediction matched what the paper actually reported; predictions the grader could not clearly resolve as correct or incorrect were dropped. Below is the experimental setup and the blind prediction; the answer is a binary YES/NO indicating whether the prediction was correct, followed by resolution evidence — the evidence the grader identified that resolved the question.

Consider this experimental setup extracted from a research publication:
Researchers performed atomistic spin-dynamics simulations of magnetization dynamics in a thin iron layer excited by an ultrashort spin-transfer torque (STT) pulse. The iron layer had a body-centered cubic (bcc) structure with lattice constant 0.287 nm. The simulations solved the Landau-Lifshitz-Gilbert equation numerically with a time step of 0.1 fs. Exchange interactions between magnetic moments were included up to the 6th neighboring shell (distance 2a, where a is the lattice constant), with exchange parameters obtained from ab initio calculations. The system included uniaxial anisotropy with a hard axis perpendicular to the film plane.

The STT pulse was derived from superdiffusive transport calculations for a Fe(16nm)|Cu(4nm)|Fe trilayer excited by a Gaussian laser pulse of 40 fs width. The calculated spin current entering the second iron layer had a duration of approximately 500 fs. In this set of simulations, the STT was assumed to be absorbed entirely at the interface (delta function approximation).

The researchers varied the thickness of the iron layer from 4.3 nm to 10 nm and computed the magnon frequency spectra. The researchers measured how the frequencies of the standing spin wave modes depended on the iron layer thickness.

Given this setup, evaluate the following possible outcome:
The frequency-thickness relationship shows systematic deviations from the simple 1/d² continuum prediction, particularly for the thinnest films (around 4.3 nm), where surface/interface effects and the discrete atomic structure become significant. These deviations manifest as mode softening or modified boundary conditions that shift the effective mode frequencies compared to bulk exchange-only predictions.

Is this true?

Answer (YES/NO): NO